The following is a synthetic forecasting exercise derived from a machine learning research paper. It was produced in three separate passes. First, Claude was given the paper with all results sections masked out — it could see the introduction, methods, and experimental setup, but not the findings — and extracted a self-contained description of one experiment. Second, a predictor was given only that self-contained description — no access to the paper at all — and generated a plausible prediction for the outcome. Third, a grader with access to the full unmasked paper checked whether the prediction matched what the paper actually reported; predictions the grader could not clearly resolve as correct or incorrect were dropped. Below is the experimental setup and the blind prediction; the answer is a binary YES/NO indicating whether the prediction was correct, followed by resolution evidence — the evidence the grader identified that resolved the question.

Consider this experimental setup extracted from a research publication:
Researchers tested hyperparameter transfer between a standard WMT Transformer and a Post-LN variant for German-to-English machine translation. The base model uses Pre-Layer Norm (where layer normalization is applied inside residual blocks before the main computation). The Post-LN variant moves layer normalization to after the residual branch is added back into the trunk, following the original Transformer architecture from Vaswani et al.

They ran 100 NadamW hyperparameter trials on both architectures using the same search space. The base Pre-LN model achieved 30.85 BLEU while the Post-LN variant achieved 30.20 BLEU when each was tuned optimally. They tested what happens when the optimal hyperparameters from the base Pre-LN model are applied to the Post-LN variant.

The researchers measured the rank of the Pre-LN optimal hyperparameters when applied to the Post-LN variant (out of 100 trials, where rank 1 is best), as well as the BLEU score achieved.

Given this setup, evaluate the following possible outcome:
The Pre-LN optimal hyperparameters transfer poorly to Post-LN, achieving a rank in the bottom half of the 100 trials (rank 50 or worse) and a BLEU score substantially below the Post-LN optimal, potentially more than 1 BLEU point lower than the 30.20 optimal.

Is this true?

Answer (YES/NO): YES